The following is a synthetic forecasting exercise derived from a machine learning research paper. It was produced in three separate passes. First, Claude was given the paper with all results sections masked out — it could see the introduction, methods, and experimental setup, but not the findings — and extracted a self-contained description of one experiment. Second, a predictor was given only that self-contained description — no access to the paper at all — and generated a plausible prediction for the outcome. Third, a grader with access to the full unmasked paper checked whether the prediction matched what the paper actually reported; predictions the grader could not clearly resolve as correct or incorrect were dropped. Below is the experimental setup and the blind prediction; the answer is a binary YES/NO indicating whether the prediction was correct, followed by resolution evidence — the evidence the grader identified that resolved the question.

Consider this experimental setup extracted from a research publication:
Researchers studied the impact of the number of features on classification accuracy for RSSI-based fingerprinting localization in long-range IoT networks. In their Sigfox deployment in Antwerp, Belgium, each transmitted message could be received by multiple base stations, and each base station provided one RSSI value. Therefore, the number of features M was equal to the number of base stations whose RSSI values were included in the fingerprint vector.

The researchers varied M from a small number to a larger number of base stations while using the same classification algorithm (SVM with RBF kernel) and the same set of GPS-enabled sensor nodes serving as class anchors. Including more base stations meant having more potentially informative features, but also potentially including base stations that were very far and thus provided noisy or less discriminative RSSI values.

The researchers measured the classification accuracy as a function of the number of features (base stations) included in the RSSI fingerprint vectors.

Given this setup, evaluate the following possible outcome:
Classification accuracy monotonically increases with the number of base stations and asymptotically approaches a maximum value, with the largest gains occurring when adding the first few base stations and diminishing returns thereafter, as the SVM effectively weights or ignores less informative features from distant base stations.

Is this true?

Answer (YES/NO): NO